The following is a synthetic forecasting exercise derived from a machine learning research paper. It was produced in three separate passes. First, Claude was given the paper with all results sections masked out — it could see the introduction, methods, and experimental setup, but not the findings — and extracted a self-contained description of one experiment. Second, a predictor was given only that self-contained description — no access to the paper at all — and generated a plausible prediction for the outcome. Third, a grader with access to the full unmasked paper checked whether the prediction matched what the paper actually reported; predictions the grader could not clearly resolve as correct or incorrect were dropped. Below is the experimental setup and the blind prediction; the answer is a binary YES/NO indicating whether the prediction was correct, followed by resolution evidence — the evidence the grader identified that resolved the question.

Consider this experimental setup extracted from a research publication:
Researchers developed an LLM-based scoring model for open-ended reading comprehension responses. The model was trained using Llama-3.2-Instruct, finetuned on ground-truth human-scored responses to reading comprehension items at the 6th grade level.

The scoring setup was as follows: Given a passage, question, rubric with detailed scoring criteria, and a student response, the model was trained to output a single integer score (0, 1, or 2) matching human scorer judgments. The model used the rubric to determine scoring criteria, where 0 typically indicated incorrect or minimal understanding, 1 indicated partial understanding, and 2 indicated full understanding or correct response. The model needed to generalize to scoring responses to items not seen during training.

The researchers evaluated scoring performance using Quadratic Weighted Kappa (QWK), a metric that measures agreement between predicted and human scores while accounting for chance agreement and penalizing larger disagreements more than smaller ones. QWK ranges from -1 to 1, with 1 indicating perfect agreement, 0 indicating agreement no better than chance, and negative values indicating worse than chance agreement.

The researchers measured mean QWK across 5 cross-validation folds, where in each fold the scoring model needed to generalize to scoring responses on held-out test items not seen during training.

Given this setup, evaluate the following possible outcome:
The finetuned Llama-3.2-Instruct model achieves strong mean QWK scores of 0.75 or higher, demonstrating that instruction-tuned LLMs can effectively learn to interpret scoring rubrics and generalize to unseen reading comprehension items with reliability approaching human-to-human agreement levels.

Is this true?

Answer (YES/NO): NO